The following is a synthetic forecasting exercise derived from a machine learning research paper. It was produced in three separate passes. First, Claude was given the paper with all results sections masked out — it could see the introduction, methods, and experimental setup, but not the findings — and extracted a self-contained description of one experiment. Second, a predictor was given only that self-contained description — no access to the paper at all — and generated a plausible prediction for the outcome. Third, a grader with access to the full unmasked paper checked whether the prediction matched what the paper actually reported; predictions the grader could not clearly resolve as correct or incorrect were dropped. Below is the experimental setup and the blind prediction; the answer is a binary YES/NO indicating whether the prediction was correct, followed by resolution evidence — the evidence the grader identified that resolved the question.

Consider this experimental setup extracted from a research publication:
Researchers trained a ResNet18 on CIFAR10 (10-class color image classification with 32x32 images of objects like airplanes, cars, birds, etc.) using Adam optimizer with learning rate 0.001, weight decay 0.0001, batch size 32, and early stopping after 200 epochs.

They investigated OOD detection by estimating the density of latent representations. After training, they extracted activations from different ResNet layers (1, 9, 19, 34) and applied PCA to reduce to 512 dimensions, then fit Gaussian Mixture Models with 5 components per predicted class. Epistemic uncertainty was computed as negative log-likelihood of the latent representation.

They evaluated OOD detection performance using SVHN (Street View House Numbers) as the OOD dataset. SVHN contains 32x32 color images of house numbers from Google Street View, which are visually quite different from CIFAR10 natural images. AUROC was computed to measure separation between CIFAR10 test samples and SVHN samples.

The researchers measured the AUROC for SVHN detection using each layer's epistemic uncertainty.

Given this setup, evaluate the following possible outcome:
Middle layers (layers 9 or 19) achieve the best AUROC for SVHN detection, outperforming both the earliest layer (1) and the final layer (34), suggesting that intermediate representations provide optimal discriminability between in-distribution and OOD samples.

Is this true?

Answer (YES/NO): NO